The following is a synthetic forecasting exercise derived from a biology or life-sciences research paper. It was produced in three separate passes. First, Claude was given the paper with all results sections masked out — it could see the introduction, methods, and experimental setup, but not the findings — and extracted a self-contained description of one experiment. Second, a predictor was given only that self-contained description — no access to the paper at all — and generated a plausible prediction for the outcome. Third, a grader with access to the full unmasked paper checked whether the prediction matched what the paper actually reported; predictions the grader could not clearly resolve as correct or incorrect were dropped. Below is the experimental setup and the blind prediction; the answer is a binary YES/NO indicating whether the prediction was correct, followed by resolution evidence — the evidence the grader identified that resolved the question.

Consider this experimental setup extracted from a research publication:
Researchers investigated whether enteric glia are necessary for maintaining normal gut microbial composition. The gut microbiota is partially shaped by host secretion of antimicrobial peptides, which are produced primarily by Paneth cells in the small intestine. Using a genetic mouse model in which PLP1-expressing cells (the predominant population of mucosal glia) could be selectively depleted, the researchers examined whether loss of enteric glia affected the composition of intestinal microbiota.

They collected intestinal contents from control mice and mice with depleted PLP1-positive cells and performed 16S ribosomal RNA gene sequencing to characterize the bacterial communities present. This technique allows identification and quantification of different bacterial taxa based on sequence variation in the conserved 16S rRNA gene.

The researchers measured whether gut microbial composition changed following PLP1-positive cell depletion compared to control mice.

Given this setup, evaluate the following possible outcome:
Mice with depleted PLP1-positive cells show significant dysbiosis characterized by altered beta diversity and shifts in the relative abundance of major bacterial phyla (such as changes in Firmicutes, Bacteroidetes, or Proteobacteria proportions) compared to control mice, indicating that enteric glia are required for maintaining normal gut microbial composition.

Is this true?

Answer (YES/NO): YES